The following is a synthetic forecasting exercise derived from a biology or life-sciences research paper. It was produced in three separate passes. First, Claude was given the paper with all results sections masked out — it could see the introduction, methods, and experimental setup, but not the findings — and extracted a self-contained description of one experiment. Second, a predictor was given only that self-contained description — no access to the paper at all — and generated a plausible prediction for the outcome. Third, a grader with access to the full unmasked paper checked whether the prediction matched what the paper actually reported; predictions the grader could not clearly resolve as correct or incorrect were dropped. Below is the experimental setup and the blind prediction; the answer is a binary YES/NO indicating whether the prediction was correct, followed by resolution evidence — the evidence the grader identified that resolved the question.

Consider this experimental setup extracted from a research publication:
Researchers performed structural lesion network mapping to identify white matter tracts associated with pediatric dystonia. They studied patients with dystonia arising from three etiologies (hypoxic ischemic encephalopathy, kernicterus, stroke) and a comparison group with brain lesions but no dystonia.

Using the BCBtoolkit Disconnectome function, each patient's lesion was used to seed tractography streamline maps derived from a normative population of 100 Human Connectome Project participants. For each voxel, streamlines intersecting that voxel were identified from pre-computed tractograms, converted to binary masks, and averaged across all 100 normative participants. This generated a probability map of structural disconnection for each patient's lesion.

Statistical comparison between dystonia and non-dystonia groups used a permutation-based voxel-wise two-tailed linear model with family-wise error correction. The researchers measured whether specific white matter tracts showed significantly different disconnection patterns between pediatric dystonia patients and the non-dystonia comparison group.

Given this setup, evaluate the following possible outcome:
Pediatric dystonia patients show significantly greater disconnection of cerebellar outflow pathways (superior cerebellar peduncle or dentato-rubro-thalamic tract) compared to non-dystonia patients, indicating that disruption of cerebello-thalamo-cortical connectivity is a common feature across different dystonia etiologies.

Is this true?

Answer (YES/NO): NO